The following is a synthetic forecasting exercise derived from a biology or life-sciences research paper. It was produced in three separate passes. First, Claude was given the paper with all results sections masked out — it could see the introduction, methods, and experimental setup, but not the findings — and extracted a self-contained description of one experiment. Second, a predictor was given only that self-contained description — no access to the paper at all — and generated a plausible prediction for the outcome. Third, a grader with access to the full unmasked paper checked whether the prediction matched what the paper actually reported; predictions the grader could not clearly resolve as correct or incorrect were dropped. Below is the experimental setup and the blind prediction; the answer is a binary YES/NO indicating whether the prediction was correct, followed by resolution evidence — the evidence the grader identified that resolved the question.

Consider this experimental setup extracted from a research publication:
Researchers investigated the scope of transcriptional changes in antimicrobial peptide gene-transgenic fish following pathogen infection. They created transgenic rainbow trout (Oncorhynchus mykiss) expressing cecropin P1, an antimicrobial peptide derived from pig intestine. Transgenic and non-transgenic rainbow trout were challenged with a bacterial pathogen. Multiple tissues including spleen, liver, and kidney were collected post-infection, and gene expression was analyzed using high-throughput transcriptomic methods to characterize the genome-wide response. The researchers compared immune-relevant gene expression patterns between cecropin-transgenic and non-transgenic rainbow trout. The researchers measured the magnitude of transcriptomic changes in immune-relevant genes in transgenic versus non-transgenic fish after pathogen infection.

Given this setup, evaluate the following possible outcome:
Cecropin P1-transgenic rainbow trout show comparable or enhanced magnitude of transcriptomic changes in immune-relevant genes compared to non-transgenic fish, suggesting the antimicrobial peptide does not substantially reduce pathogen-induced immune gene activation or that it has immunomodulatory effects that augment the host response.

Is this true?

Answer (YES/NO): YES